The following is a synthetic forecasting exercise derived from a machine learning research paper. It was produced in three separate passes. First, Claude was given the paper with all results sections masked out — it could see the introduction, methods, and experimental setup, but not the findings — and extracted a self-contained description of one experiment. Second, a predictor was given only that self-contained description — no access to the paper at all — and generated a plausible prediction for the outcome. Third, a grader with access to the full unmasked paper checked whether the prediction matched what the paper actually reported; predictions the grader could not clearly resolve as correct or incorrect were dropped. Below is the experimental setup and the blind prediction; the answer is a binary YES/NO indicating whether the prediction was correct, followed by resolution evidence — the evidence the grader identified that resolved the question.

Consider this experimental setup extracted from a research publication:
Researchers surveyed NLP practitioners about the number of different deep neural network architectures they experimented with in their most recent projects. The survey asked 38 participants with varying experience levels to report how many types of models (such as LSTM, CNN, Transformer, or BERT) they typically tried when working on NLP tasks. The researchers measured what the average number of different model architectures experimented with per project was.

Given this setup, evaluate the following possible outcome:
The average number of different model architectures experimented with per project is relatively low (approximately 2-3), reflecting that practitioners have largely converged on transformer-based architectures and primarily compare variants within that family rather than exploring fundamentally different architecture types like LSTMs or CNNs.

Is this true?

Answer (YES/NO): NO